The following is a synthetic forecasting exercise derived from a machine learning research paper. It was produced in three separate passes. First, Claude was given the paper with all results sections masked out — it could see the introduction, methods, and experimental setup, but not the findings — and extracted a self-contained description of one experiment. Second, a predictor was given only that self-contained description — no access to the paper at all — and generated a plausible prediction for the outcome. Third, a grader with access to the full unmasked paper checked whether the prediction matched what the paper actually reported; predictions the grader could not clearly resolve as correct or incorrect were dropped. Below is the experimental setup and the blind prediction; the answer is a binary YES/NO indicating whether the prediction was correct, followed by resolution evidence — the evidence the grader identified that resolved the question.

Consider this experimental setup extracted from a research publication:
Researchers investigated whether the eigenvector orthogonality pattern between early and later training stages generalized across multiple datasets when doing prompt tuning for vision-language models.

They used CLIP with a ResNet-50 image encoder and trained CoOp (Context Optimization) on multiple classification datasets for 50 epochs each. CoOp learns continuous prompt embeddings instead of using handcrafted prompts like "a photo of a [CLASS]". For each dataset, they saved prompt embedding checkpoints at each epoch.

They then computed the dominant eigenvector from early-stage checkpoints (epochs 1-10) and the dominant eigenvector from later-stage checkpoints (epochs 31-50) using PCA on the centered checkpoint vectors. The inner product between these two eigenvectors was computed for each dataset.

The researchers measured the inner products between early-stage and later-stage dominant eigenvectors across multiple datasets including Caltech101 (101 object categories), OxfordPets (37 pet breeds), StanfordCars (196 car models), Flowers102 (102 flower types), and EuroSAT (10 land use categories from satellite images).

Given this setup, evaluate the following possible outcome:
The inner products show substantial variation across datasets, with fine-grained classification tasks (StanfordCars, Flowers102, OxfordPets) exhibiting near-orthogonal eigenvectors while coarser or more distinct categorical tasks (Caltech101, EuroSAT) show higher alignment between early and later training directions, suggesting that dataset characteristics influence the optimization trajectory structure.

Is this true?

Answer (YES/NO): NO